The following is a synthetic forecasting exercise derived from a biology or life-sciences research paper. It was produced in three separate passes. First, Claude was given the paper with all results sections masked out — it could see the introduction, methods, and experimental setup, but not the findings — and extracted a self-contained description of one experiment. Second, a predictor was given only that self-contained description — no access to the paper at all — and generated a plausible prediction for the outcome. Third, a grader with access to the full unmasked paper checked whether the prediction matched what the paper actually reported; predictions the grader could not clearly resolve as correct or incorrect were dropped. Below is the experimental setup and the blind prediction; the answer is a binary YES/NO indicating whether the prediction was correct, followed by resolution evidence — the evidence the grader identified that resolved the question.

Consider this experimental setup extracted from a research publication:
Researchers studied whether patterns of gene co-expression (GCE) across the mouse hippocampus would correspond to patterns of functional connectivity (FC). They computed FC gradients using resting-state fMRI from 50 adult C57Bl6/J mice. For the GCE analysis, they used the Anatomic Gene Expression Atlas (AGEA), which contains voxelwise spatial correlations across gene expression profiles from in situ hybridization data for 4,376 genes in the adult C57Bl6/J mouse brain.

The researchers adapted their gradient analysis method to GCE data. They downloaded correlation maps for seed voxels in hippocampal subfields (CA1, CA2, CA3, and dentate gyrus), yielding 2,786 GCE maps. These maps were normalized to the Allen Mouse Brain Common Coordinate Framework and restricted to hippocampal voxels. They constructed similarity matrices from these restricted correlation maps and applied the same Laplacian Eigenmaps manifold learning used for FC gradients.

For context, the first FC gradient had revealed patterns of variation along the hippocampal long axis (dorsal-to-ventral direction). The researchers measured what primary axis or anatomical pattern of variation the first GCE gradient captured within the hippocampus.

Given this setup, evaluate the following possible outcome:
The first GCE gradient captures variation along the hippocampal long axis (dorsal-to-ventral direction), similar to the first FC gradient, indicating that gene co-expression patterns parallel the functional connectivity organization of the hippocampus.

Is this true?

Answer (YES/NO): NO